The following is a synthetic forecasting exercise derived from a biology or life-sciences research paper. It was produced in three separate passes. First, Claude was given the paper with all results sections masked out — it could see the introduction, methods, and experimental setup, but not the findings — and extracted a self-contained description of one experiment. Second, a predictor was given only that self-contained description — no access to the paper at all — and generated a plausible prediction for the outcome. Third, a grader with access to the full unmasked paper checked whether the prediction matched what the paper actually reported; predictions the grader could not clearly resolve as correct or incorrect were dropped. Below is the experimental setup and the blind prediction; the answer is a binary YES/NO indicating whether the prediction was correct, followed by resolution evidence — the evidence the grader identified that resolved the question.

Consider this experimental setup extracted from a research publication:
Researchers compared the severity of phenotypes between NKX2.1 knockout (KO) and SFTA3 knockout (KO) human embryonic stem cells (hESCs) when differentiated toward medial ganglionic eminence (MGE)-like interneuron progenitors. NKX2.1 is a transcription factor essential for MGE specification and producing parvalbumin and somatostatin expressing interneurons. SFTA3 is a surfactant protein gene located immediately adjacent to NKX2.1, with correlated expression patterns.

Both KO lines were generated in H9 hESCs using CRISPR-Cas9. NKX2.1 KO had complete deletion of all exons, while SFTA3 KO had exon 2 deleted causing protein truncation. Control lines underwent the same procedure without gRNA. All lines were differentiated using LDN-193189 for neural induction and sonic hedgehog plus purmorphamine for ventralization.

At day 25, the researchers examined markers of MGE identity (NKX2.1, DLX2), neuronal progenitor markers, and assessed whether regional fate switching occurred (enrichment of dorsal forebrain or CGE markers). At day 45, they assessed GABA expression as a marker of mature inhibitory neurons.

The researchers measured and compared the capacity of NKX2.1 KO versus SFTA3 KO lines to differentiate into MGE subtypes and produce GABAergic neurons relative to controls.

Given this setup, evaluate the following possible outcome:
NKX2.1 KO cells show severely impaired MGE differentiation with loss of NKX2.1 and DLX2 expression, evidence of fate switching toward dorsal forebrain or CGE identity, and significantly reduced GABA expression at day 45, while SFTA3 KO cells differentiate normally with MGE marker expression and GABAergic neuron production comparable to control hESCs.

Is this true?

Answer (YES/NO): NO